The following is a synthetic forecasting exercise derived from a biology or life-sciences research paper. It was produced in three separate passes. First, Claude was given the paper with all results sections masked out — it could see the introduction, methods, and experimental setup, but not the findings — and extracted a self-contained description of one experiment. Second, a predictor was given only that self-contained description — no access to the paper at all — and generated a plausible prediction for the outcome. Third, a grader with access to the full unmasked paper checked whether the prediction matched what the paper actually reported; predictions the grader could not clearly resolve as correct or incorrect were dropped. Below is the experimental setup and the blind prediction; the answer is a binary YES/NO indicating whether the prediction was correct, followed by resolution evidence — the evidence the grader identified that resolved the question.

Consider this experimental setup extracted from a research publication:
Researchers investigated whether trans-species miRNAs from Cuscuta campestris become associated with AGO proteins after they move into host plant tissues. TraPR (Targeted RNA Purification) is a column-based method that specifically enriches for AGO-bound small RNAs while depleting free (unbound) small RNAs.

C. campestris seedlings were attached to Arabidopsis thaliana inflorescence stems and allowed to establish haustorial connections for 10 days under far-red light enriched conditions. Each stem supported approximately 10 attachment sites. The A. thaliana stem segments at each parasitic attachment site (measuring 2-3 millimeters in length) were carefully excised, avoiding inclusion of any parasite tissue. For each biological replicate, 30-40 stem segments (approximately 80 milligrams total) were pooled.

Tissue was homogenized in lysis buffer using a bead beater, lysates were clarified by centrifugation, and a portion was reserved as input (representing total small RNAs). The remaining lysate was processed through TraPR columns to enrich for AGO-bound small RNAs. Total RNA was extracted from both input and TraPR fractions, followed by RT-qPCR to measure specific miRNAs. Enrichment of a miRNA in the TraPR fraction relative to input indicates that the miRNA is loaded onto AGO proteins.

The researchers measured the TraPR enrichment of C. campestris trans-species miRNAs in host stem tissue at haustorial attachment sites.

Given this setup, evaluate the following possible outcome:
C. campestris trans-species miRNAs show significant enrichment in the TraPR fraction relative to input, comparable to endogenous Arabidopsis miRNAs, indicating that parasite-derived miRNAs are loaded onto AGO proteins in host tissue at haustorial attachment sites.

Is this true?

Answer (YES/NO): YES